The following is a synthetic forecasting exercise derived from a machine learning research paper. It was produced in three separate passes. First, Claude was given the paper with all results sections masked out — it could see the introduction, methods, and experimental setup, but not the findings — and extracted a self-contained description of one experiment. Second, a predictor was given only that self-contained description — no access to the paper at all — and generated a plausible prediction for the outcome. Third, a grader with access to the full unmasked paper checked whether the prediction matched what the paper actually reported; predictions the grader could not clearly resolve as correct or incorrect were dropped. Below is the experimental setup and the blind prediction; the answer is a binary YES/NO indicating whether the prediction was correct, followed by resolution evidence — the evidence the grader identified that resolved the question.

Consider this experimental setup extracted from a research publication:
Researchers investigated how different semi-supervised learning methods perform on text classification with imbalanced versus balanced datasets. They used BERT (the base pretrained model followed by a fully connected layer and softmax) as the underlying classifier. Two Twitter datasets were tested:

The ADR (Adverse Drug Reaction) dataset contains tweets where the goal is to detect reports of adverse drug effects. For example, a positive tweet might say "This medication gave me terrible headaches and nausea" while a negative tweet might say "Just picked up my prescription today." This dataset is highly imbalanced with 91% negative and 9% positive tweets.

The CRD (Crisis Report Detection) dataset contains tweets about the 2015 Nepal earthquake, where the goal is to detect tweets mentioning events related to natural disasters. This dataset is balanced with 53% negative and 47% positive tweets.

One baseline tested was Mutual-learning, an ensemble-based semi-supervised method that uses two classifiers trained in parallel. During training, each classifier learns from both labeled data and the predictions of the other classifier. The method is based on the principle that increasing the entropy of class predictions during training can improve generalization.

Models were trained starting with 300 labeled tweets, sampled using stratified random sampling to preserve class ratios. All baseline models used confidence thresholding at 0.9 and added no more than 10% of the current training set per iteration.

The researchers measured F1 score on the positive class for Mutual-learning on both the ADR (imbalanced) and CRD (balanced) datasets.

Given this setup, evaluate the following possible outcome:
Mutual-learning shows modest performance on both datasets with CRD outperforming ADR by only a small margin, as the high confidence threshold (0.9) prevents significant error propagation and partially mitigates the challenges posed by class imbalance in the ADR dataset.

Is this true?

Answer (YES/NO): NO